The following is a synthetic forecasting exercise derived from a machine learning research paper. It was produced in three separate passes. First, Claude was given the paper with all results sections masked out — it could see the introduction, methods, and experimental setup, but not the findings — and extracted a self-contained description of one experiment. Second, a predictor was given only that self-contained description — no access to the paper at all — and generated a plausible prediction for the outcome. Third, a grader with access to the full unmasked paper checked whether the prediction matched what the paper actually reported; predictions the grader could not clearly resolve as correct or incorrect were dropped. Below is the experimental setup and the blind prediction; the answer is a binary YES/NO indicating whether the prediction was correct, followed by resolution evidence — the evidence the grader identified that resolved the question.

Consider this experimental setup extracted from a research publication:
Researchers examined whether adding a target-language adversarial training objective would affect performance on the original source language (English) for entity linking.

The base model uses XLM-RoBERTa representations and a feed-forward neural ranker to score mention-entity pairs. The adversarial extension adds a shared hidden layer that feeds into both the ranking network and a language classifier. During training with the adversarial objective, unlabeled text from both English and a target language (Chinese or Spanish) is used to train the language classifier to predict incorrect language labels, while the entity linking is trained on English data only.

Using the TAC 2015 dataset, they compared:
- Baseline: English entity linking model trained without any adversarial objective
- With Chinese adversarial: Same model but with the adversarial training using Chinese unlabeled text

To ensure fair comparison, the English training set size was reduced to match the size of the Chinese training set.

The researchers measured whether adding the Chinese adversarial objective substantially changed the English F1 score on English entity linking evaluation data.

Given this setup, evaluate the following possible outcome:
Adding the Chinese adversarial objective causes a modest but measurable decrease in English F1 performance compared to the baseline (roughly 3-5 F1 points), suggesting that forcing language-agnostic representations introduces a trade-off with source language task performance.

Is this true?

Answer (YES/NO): NO